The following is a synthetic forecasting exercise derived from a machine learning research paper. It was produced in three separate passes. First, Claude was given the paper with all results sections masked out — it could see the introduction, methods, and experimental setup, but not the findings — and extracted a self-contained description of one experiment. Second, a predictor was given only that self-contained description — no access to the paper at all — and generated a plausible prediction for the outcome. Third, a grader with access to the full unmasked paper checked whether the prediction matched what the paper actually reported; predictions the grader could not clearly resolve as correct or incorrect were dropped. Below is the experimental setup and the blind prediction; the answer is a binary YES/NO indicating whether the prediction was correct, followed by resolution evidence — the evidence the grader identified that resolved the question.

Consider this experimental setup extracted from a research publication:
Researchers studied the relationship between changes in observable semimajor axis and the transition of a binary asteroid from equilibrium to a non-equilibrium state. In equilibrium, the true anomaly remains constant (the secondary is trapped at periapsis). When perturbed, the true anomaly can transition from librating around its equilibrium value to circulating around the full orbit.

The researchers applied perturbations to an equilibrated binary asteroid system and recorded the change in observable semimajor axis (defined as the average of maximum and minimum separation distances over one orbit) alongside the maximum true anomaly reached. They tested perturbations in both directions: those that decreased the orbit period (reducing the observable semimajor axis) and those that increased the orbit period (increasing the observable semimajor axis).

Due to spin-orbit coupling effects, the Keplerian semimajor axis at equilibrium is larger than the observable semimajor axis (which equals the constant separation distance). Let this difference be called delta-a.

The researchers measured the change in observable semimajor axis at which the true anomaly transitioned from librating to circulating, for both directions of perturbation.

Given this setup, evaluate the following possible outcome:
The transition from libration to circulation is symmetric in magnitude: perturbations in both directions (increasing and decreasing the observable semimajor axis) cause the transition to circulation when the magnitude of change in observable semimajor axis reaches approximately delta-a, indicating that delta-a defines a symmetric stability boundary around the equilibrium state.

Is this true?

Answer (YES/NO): YES